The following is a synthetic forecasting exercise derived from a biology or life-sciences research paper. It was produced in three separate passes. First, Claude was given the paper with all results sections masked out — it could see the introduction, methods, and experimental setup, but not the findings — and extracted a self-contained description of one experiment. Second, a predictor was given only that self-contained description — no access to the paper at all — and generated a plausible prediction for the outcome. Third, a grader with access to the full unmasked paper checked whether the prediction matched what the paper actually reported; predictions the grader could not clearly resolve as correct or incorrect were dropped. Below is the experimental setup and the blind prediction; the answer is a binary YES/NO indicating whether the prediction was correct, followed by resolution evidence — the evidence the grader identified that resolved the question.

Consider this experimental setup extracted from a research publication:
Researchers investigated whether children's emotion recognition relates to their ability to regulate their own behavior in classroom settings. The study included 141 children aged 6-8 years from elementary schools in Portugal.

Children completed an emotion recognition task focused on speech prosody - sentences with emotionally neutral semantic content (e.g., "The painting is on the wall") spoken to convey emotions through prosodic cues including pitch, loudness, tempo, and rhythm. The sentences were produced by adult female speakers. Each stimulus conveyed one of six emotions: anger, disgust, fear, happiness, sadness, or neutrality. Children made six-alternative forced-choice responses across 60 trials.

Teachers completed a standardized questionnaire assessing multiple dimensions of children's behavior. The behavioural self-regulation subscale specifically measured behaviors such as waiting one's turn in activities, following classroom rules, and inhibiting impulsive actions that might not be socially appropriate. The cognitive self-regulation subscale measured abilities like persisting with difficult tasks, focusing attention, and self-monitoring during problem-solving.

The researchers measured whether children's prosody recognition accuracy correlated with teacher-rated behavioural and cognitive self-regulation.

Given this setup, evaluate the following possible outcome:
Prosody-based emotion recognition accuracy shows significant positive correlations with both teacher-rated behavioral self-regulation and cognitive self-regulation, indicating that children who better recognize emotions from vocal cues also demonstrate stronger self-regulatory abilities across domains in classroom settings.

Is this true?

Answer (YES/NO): YES